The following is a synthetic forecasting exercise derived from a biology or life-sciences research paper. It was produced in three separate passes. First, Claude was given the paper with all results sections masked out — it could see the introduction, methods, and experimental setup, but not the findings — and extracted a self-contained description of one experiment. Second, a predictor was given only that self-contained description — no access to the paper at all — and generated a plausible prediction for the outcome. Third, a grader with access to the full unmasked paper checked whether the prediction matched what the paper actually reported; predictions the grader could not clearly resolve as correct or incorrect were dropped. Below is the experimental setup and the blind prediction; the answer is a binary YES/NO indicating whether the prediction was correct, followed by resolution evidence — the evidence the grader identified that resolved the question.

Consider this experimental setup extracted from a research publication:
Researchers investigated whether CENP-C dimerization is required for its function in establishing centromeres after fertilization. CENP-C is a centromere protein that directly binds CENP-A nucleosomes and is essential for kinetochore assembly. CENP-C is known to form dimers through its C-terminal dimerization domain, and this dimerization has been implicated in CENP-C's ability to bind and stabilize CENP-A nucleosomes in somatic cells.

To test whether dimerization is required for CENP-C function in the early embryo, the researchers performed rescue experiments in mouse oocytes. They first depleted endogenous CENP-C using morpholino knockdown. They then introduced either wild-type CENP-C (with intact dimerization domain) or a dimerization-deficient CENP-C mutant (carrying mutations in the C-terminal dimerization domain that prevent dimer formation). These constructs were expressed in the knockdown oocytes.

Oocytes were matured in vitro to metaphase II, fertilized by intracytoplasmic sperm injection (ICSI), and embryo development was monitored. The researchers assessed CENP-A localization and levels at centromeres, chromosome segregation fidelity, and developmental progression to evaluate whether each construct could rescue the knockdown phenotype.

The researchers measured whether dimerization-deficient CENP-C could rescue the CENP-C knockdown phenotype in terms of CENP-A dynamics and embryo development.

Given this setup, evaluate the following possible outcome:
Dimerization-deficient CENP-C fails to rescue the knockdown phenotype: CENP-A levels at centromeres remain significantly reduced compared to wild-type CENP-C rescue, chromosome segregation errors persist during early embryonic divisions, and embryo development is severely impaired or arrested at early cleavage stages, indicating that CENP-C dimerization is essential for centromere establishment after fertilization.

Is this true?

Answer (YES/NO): NO